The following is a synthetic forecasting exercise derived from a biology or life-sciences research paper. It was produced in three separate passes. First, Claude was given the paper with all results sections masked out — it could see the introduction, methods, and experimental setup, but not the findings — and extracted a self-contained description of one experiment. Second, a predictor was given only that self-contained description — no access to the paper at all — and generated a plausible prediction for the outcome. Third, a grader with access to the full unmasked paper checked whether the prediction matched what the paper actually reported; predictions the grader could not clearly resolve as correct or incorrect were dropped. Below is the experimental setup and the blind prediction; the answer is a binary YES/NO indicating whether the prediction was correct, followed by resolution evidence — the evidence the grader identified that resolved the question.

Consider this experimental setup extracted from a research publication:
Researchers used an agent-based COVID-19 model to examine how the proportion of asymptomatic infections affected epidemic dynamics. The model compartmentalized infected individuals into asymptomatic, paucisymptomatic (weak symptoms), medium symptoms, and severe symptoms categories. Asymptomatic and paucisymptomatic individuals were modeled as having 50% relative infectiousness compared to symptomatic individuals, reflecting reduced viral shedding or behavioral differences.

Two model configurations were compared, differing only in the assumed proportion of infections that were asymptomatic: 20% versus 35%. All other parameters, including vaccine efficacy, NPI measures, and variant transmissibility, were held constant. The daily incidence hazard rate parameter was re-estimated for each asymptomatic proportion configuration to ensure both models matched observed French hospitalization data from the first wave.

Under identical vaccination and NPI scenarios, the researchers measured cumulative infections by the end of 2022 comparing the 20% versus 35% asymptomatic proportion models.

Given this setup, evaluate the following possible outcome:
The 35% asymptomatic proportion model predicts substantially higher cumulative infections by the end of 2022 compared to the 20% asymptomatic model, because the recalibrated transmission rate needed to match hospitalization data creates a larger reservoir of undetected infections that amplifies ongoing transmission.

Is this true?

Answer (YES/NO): NO